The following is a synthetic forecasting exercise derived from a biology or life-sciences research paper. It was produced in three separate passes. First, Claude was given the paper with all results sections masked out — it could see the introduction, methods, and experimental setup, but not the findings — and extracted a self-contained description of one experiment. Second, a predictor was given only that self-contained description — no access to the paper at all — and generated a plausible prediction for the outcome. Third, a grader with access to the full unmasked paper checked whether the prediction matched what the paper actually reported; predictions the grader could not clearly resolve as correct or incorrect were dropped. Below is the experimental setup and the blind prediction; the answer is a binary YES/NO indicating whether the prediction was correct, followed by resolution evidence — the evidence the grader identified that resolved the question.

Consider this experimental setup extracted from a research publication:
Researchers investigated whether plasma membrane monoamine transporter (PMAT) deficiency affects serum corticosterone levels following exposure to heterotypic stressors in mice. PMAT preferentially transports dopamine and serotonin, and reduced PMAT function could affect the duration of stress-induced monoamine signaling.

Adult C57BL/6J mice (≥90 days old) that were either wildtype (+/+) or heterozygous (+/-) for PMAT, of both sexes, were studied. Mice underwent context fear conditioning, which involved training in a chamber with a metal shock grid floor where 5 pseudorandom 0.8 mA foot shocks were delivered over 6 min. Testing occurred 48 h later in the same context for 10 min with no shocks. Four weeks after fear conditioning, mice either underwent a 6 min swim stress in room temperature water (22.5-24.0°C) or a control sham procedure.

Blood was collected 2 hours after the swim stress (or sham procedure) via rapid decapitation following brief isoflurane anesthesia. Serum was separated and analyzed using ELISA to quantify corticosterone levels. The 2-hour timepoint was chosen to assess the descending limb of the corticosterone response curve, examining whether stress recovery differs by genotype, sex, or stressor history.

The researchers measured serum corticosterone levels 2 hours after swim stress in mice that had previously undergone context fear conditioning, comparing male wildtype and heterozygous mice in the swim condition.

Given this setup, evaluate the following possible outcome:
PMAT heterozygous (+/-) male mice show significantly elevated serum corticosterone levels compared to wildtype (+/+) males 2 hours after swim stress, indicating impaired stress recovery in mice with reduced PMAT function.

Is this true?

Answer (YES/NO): NO